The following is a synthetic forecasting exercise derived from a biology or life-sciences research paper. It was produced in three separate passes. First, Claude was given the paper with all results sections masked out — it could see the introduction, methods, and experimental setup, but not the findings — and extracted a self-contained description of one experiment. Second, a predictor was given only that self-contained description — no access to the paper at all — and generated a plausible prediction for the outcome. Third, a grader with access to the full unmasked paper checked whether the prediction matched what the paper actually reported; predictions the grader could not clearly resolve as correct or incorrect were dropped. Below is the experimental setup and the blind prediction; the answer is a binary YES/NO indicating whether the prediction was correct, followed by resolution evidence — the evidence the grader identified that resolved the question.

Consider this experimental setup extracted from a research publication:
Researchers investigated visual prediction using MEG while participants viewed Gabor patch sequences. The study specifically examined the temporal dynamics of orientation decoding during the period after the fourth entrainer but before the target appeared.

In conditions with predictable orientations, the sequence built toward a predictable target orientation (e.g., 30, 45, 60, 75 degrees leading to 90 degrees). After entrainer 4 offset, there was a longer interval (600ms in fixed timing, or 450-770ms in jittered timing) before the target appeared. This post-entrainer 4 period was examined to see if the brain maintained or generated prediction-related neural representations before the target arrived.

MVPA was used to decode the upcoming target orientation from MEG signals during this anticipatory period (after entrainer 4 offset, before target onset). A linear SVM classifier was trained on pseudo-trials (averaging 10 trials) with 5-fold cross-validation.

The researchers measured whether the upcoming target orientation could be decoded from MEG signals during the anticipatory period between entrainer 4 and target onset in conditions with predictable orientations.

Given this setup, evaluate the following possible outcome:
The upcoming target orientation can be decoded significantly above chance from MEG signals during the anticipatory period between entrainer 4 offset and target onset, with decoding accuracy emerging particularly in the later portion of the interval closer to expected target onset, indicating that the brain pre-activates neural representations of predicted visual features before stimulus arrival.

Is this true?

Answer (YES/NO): YES